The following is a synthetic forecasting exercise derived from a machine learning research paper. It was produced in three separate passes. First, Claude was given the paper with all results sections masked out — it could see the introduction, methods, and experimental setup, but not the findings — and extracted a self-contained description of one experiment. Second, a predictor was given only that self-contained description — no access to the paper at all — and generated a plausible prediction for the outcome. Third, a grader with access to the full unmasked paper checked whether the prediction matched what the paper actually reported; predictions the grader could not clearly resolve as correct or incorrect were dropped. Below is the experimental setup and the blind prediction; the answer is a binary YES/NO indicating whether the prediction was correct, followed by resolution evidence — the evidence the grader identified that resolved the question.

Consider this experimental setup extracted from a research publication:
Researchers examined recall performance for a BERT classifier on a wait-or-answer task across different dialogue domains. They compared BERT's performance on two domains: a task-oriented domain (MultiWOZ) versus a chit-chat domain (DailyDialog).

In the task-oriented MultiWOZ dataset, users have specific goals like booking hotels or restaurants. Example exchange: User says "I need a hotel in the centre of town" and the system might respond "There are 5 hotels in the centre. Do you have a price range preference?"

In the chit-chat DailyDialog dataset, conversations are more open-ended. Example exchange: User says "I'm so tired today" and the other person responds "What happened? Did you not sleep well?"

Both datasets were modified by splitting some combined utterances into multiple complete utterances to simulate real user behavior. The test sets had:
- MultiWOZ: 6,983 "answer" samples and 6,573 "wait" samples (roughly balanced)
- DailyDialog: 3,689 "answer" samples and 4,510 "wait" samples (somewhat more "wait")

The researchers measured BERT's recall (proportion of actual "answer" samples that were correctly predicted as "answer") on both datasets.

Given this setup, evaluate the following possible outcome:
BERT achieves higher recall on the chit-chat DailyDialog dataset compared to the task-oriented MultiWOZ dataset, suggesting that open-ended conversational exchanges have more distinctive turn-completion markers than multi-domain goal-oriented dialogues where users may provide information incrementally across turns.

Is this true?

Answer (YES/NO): NO